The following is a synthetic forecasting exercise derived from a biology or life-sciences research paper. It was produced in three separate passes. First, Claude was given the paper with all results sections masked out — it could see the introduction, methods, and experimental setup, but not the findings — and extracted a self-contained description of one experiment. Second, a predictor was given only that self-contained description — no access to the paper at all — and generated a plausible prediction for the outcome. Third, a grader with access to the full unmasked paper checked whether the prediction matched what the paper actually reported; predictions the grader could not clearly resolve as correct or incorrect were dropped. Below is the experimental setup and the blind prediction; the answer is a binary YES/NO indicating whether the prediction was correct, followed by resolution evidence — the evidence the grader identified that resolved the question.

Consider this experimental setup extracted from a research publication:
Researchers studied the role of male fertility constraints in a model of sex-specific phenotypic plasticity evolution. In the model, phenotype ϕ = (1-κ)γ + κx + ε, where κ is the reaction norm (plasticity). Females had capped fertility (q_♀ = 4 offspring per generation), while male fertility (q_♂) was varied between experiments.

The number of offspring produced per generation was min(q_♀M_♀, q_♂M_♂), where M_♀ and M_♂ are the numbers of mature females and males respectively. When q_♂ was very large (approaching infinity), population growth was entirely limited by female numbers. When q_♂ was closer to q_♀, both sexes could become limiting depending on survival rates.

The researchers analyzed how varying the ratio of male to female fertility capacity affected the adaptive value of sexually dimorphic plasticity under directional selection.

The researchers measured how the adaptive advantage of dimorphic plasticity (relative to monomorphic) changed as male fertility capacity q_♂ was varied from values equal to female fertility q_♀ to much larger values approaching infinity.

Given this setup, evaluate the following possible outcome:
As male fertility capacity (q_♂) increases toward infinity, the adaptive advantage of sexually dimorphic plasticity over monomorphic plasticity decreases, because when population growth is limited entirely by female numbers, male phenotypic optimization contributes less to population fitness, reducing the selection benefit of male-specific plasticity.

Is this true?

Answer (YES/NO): NO